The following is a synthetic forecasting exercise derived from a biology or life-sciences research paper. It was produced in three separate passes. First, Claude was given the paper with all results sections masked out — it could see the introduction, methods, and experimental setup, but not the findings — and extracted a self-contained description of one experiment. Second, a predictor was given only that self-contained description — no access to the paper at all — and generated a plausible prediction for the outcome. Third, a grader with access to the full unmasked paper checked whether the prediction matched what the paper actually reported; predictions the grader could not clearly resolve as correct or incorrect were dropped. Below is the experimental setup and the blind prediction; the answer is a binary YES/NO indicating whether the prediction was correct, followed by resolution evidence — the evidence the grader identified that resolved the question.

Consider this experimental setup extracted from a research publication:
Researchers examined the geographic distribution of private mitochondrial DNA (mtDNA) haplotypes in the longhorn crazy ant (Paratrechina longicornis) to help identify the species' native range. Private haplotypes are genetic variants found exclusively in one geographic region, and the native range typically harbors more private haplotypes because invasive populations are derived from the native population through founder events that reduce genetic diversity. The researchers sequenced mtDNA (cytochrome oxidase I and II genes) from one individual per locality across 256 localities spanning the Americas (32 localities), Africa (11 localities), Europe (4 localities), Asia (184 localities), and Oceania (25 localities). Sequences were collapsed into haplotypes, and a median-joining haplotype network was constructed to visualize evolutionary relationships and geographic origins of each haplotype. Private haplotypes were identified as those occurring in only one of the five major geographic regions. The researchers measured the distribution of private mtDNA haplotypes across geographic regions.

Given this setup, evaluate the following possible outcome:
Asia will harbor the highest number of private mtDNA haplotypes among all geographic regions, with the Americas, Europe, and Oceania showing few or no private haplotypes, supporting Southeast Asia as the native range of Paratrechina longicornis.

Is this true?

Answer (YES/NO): NO